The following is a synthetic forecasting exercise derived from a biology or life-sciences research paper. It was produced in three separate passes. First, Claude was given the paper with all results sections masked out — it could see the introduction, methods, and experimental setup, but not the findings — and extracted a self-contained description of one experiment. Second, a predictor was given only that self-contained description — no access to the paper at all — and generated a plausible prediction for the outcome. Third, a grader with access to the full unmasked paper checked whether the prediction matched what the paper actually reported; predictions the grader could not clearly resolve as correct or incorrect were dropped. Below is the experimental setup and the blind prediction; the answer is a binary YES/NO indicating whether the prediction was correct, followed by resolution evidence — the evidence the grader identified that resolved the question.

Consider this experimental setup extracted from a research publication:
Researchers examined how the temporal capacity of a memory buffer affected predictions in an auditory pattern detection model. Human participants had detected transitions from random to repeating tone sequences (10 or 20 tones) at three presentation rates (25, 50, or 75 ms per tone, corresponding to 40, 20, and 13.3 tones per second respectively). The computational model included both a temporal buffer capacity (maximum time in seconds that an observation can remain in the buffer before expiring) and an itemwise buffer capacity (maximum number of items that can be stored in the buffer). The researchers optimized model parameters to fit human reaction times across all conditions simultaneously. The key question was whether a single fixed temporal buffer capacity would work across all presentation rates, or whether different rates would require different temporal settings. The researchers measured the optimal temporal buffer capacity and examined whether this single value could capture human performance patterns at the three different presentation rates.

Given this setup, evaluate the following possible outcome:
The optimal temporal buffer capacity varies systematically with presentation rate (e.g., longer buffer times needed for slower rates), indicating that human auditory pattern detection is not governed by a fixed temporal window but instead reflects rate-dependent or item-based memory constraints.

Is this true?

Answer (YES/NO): NO